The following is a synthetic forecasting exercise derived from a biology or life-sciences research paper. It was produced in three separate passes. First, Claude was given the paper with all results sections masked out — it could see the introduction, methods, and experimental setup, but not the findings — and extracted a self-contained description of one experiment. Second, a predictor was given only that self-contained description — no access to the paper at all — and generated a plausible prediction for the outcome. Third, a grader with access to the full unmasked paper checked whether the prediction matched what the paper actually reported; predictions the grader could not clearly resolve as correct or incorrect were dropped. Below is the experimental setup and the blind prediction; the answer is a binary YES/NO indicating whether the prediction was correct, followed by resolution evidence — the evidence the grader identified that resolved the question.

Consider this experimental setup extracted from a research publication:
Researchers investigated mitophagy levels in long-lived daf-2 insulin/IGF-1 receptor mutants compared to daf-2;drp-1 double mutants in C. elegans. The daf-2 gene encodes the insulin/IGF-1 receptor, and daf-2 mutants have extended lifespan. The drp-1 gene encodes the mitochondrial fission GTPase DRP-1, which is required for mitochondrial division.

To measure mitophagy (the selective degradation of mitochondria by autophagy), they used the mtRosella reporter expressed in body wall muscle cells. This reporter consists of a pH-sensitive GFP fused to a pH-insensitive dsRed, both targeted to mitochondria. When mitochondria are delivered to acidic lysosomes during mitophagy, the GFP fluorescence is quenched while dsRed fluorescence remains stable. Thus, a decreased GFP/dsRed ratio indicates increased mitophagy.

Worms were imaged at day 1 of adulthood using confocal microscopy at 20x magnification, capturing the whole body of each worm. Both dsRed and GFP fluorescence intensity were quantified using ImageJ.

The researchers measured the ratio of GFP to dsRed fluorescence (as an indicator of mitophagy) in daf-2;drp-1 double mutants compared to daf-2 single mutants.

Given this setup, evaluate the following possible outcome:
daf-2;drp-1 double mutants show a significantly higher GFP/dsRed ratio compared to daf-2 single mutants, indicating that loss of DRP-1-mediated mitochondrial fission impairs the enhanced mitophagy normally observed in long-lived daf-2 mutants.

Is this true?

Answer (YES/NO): NO